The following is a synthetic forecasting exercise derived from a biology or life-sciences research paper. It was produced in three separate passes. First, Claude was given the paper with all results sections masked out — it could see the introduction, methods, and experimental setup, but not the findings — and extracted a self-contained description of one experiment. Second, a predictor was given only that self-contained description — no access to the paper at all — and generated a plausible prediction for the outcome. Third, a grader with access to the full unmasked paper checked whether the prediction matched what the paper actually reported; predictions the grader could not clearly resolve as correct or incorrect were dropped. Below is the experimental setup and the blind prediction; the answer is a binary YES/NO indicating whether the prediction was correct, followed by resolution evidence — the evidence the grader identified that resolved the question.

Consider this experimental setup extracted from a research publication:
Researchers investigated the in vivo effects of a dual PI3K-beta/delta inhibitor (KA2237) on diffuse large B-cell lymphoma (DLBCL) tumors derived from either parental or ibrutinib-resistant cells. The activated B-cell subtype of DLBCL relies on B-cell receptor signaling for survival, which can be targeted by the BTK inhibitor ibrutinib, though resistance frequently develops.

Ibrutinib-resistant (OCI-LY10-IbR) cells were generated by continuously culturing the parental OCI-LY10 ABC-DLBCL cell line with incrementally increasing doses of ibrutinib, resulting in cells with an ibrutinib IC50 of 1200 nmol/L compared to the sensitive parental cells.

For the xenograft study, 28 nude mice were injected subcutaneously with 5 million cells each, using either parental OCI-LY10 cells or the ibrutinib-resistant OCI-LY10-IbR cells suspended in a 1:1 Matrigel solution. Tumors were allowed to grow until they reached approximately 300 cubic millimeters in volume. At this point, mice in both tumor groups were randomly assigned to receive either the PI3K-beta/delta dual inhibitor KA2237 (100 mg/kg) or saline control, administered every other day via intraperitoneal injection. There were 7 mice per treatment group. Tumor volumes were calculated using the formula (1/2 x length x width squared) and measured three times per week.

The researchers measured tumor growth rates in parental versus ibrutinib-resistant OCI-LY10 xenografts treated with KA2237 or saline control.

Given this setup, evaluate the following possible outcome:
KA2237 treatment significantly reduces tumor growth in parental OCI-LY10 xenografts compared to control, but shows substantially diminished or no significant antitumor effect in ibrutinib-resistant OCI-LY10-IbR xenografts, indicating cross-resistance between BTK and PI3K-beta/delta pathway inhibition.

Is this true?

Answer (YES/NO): NO